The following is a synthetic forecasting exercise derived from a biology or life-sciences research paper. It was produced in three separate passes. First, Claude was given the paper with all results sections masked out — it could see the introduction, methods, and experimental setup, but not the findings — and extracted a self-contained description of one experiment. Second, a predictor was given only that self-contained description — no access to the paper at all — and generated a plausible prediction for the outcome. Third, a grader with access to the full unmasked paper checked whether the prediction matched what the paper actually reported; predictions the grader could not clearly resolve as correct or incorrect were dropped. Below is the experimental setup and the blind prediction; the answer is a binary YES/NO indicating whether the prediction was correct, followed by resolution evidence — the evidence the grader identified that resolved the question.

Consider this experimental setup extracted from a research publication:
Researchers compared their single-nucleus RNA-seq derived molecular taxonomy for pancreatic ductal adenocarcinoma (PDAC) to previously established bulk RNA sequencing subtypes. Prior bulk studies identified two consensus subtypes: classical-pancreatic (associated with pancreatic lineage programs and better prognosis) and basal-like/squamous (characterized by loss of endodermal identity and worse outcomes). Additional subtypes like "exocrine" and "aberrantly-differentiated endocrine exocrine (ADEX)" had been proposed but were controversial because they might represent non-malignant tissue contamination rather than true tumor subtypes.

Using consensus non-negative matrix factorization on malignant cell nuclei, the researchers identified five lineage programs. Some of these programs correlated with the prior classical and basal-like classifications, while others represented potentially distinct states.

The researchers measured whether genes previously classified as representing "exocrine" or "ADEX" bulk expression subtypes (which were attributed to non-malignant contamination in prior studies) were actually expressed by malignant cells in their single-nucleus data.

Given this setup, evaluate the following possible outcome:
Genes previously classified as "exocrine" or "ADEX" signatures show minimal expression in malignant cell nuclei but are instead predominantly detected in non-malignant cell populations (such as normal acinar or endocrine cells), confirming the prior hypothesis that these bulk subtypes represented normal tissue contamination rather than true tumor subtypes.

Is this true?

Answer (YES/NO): NO